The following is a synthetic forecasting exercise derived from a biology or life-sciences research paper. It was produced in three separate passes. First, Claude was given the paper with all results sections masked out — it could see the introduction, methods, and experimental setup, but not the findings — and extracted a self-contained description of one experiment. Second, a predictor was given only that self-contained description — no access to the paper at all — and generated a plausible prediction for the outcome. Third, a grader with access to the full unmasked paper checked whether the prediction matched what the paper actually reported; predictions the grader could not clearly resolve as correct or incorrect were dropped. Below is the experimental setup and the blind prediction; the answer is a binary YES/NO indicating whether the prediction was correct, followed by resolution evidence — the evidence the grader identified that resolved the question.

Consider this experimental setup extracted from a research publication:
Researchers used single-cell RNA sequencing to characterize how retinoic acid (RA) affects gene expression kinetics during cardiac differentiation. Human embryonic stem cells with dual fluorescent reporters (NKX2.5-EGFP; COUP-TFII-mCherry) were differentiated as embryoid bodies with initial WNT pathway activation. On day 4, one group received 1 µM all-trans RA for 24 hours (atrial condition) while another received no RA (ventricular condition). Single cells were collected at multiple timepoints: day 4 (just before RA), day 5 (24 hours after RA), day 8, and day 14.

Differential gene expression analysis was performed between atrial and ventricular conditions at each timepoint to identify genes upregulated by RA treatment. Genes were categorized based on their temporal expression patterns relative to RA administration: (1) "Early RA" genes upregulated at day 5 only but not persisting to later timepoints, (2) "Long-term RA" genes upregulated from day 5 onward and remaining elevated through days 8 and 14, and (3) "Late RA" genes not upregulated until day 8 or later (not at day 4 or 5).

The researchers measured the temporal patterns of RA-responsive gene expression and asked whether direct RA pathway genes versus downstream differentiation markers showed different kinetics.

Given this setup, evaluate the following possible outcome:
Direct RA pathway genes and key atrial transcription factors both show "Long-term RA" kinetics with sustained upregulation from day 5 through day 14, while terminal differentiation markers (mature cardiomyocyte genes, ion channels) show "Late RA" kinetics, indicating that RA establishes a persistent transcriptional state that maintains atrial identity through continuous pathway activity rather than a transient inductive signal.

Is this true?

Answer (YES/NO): NO